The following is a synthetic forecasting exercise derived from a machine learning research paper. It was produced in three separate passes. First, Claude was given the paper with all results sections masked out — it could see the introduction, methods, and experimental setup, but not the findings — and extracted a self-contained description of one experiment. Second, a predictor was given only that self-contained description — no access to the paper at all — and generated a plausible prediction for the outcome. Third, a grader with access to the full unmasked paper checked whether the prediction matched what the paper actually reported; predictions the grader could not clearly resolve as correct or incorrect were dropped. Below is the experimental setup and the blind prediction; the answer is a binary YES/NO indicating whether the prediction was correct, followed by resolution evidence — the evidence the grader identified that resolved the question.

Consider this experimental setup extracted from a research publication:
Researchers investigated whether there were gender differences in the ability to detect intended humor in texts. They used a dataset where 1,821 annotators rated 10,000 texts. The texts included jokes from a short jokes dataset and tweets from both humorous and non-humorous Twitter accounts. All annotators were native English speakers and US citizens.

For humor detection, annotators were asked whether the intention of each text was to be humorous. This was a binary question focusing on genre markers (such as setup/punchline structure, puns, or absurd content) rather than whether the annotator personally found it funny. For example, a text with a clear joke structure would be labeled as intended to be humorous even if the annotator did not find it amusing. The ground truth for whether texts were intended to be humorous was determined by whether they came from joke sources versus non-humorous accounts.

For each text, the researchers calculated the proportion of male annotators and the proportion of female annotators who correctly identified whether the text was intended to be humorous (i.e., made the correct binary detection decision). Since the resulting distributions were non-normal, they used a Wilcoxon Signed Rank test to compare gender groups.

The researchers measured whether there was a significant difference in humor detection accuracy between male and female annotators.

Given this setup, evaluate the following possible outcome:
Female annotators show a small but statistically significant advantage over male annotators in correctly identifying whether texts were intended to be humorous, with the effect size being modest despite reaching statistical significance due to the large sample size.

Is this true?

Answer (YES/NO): NO